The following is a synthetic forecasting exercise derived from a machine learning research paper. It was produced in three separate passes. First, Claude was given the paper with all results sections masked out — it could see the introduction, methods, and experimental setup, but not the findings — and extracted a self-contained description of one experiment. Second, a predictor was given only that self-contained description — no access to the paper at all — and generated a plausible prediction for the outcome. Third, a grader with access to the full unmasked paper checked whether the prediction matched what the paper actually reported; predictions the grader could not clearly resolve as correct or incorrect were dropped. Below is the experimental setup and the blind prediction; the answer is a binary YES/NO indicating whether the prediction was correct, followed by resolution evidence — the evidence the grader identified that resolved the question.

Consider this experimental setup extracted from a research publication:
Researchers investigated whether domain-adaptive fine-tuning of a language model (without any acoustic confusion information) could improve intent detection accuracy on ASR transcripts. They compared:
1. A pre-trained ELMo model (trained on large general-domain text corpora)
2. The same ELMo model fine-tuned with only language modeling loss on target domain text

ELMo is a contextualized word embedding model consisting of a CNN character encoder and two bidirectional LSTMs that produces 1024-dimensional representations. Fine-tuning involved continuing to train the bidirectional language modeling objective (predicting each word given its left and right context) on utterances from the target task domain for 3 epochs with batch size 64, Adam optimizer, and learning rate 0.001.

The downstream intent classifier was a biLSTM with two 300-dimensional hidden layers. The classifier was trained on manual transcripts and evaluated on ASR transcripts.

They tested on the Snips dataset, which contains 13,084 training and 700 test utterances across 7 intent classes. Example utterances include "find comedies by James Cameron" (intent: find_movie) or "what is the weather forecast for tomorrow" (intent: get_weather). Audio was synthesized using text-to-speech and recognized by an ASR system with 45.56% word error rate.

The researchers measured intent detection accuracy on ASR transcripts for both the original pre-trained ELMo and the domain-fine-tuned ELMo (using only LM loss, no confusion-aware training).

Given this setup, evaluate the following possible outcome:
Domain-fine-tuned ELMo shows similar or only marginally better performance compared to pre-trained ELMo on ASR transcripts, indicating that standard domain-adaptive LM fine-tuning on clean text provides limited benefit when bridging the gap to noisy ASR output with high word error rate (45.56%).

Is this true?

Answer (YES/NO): NO